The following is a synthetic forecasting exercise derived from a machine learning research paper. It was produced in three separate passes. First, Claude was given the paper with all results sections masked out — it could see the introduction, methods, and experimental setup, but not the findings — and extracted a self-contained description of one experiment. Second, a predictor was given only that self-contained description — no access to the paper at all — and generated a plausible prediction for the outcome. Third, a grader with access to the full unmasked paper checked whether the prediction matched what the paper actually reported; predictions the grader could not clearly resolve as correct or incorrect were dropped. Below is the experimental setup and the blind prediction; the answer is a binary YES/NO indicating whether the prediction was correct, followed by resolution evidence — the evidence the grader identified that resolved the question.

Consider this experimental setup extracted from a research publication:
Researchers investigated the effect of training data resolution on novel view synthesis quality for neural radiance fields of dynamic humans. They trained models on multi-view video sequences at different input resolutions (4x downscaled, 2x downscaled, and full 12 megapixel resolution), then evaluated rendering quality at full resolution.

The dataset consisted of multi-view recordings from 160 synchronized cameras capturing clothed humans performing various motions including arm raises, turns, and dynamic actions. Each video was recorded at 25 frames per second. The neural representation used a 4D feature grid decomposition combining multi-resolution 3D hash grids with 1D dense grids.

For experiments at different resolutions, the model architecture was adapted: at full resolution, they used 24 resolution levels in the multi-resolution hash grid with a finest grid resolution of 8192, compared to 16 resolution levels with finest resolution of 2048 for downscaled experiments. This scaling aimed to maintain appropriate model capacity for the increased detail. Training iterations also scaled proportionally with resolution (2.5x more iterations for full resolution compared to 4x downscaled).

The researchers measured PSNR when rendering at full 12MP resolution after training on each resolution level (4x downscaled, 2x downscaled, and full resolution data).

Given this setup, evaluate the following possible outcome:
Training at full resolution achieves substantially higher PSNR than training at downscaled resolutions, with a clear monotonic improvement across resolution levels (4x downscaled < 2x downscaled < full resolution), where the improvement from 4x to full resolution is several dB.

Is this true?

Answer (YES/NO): NO